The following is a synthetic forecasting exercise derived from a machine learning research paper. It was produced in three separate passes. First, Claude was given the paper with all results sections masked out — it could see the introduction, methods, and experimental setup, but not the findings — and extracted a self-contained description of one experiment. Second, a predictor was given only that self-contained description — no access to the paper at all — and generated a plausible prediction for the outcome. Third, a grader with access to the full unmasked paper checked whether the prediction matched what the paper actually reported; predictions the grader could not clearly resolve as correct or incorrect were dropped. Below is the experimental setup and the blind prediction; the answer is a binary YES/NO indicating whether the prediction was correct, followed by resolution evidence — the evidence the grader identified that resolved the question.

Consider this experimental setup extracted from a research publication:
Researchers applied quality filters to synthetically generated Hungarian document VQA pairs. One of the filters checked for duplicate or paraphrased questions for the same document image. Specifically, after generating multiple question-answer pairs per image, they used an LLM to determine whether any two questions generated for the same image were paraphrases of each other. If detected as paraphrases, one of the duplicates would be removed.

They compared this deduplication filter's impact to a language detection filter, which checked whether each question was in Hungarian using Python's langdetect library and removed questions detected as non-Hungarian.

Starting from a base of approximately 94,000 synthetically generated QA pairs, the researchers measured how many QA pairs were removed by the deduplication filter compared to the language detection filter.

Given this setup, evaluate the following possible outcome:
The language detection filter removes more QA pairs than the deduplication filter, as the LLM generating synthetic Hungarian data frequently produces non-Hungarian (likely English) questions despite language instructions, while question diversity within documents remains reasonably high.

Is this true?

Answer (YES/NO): NO